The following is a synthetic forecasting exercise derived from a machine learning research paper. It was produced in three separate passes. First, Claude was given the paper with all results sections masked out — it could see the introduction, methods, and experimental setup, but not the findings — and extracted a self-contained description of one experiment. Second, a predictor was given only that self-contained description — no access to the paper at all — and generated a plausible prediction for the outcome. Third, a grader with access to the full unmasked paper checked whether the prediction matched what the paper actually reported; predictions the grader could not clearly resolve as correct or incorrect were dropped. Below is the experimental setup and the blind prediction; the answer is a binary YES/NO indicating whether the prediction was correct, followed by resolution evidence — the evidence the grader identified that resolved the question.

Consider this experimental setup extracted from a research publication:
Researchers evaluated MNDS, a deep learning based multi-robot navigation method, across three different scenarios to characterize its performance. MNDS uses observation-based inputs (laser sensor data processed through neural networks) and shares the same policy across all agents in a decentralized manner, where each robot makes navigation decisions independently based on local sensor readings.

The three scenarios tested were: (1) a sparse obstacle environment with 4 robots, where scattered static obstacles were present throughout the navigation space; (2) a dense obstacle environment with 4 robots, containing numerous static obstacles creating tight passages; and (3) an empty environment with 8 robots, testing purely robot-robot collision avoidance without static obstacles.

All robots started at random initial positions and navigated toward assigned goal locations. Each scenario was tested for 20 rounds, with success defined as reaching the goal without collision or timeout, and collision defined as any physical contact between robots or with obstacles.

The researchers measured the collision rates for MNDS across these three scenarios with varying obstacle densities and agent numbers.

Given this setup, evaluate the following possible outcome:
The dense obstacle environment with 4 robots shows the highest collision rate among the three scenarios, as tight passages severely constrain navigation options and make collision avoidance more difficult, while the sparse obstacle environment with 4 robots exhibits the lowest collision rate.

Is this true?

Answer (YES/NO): YES